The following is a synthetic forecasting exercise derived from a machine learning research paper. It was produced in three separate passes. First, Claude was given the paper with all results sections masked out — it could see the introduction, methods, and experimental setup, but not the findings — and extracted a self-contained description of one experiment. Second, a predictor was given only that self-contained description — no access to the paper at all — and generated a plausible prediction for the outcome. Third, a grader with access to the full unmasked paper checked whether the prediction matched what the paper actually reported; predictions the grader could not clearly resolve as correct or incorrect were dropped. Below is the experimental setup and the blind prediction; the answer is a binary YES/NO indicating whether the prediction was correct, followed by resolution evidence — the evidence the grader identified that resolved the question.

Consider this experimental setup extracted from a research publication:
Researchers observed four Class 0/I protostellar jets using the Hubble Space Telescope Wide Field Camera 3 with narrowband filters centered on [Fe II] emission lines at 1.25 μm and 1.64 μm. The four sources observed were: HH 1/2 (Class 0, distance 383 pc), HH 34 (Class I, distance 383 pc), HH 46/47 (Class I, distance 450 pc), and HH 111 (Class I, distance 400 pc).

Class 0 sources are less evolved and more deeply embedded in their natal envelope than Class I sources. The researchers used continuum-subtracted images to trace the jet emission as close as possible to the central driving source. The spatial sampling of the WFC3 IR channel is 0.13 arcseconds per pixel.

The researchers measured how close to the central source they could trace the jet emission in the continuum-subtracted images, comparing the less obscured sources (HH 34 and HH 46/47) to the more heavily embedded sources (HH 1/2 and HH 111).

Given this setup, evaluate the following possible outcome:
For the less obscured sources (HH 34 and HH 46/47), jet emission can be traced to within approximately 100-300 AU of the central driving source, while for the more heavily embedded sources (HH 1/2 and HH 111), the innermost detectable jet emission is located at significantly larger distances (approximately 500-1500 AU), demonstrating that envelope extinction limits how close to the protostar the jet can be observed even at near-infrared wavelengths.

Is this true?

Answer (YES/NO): NO